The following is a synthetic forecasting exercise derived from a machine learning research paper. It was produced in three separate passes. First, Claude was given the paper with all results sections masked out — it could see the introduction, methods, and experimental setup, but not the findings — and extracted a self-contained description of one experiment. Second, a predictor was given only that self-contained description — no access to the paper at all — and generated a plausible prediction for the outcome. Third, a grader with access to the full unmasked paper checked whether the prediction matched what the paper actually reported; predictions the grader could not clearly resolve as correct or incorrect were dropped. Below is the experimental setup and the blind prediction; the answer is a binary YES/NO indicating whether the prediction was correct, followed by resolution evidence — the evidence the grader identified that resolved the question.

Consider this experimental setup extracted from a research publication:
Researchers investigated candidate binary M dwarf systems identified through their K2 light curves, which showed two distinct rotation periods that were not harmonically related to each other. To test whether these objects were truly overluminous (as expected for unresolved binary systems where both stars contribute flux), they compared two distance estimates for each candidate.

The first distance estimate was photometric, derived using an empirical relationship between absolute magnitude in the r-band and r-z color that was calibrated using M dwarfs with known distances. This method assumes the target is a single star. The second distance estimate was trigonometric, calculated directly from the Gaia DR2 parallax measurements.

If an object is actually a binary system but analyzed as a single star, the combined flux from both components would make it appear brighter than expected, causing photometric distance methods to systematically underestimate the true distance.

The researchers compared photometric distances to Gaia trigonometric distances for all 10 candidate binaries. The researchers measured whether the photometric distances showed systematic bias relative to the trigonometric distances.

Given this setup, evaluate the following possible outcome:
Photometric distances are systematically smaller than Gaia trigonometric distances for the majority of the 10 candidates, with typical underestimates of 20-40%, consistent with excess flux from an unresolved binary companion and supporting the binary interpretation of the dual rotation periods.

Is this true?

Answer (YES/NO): NO